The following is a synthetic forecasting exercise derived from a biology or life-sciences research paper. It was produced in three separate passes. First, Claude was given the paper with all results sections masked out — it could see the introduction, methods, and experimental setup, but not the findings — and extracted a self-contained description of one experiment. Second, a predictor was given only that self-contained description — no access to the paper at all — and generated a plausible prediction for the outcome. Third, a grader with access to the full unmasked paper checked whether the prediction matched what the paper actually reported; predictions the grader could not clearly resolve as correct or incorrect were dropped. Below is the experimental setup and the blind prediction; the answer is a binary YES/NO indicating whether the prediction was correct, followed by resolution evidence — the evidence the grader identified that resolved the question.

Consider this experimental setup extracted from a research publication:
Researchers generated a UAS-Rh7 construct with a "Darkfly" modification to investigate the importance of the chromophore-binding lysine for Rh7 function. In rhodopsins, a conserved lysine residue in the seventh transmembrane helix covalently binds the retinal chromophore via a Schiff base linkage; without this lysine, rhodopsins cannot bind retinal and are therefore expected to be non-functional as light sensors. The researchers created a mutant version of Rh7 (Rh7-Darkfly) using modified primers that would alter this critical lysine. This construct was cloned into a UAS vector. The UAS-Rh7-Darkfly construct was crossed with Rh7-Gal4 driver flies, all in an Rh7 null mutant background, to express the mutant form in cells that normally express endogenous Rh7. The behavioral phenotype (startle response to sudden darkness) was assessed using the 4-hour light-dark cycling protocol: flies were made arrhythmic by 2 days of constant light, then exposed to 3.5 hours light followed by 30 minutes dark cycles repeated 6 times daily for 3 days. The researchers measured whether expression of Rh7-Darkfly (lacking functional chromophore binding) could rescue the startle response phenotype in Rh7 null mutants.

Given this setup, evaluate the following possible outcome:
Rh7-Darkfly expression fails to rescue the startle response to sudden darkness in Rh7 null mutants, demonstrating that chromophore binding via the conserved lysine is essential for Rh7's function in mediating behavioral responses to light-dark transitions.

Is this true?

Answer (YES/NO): NO